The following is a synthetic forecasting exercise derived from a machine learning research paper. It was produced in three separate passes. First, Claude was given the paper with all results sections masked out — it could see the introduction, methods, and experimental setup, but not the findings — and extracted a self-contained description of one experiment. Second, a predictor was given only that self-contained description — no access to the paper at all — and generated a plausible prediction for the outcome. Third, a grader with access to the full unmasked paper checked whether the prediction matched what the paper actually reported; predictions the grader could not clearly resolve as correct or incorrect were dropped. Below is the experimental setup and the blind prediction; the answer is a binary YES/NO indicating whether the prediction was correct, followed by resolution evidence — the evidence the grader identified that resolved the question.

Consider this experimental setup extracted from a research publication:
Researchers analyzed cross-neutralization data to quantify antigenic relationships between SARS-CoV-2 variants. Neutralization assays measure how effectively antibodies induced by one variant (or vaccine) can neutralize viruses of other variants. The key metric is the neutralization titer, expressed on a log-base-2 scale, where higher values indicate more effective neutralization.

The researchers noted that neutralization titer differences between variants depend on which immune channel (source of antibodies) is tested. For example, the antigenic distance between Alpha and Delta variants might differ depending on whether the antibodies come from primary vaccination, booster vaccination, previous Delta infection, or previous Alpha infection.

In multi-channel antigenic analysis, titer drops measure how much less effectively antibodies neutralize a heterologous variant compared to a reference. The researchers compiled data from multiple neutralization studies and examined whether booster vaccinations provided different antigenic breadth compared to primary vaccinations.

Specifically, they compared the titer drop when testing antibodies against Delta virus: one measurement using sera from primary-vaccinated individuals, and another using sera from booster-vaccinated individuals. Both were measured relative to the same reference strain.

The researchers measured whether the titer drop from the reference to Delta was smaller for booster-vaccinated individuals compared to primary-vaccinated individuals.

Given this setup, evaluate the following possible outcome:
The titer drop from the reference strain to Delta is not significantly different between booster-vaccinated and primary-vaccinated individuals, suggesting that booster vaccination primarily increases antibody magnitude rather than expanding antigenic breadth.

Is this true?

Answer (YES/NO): NO